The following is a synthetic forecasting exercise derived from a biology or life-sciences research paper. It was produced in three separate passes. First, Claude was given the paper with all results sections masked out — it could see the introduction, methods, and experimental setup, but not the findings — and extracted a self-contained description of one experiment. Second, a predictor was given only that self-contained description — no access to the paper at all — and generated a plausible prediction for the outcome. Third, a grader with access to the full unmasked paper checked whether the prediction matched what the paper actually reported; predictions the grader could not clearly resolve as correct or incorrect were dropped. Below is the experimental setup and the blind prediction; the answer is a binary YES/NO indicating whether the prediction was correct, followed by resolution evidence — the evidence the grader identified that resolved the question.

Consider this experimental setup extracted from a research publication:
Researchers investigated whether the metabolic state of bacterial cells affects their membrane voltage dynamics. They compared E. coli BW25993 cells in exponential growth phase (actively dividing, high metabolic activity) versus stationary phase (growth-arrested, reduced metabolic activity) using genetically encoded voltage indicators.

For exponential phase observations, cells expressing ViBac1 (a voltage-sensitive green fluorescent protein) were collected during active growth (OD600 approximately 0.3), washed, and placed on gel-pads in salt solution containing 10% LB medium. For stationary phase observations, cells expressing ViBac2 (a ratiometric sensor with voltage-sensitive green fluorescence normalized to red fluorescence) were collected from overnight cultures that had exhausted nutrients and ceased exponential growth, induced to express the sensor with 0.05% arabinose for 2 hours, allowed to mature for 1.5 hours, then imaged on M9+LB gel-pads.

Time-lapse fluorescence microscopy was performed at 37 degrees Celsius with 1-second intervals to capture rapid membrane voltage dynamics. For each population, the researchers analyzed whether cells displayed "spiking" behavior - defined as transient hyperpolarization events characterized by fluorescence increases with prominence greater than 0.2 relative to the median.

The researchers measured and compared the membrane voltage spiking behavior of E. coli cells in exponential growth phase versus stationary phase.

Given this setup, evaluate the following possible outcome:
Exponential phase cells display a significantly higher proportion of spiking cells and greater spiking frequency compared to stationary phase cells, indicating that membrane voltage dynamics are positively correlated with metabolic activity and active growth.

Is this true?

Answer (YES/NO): YES